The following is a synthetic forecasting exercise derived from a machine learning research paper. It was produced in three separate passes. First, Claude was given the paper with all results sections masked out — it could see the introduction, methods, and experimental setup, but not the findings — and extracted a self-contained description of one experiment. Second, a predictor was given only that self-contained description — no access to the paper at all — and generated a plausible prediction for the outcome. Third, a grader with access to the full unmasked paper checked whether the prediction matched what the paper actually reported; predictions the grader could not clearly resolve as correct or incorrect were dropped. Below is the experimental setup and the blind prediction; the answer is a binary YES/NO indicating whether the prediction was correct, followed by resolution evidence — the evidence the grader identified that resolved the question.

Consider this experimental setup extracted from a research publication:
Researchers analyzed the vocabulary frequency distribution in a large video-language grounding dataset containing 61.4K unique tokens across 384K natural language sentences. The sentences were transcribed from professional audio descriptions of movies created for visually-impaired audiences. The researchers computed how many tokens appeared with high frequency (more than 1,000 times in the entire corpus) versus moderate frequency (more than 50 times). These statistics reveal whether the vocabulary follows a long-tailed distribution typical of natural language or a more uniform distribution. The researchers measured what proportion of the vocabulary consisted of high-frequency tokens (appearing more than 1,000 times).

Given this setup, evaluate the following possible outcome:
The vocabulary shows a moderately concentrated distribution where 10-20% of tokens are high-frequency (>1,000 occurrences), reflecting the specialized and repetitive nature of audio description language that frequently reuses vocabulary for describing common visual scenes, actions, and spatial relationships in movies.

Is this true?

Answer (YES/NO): NO